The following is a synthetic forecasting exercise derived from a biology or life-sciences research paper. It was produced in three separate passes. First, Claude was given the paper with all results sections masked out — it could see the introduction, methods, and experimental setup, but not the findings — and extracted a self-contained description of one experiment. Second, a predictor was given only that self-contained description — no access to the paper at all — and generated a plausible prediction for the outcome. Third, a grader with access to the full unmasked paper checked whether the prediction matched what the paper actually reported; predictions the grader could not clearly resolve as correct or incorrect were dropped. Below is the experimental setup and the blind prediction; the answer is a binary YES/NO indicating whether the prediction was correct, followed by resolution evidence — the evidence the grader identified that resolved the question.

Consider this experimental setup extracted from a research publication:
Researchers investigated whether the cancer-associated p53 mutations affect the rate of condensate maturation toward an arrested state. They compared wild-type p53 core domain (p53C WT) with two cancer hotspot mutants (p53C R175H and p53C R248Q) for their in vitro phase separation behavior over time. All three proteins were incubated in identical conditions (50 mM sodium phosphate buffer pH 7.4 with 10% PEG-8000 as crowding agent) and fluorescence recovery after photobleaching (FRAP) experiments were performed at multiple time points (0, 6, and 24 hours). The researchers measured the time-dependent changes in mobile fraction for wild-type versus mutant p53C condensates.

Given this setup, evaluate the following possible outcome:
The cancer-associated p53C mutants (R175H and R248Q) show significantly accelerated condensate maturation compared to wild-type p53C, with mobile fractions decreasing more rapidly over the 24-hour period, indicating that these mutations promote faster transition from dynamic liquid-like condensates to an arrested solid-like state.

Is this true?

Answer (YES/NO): YES